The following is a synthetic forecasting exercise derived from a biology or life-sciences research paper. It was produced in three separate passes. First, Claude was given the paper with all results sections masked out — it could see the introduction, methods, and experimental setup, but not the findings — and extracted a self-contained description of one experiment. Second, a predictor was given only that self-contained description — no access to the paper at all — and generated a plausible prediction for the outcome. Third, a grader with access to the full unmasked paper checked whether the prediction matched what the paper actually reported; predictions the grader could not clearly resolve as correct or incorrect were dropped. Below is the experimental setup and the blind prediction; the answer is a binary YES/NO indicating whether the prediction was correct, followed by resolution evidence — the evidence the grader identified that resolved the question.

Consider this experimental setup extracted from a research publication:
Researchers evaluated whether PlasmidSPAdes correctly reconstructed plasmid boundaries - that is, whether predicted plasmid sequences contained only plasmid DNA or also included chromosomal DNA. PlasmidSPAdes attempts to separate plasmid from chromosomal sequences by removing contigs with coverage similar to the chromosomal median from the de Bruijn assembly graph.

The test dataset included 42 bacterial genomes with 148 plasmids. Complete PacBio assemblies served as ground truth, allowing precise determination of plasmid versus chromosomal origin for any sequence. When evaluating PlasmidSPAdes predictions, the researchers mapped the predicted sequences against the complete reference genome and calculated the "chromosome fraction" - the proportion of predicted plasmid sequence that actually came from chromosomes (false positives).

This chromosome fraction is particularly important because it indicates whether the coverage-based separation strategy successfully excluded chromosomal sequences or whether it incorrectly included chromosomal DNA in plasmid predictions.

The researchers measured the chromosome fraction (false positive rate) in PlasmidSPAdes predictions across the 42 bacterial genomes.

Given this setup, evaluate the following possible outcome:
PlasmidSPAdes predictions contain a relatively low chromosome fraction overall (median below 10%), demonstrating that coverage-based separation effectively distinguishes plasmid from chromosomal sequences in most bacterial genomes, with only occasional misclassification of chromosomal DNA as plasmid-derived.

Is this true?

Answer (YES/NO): NO